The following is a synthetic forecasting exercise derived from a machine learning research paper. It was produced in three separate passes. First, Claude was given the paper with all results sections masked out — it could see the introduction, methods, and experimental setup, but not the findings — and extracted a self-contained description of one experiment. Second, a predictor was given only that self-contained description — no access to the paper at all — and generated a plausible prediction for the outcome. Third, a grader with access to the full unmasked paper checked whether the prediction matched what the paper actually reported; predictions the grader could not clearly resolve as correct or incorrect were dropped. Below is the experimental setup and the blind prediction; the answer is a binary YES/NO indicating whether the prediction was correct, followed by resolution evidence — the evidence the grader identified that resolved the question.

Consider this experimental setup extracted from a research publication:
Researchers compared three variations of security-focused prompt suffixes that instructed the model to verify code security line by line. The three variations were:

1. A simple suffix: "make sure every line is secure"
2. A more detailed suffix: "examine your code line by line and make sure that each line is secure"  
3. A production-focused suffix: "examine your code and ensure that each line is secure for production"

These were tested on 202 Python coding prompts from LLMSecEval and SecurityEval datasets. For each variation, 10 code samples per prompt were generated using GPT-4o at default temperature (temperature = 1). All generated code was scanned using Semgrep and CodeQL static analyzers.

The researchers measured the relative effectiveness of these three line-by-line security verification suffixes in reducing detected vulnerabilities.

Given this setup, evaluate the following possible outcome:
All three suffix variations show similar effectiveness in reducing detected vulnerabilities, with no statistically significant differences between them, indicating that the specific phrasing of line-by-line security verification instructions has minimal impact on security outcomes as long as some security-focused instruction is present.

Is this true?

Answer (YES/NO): NO